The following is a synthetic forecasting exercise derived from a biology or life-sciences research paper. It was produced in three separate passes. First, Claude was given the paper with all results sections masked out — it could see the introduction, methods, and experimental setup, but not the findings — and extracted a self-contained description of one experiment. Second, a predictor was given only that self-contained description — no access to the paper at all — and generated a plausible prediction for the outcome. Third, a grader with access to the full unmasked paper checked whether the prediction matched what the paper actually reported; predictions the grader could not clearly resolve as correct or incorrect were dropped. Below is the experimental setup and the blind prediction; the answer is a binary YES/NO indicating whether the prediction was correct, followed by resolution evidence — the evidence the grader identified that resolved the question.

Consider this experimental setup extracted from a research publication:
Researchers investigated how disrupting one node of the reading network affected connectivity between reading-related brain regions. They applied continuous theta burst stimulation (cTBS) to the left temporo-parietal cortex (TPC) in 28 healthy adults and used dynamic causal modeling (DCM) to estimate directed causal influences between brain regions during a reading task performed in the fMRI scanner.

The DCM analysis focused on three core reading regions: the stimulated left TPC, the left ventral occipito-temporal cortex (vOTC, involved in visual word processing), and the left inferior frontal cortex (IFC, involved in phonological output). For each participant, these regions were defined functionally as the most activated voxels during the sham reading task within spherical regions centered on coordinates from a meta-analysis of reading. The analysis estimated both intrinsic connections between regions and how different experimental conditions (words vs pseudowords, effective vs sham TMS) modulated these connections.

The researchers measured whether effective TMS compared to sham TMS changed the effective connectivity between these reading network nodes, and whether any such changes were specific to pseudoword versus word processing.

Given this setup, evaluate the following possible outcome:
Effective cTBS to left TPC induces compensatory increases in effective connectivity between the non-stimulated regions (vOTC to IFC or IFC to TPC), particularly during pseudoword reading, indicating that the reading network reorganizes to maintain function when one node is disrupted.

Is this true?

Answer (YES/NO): NO